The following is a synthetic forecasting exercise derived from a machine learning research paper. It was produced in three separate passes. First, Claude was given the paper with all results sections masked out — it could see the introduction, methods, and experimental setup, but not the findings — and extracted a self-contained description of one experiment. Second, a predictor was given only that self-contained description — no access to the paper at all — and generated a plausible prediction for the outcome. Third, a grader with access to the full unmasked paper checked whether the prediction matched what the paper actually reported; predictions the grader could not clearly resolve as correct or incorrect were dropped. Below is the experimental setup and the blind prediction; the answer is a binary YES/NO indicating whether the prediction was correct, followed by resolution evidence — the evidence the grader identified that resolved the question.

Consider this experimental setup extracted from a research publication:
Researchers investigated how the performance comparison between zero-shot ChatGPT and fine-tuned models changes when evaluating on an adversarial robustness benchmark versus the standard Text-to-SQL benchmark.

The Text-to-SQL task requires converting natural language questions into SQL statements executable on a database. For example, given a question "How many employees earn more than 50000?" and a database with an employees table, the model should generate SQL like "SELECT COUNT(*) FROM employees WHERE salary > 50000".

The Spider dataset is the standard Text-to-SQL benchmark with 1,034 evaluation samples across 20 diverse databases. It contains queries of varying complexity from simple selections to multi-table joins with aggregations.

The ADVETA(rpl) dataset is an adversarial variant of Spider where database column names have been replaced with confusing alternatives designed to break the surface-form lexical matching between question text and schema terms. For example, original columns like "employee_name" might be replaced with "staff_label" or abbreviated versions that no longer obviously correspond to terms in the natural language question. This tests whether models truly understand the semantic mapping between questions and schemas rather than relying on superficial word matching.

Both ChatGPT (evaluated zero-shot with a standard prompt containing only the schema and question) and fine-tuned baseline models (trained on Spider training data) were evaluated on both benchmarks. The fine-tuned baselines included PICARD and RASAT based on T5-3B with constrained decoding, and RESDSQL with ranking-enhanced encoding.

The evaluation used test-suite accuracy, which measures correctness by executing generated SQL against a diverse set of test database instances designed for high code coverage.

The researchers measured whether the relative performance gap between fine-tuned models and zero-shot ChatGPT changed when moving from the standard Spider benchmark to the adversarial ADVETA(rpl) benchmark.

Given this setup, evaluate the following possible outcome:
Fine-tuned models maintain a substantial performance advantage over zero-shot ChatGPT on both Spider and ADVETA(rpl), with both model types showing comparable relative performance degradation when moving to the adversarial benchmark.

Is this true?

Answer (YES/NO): NO